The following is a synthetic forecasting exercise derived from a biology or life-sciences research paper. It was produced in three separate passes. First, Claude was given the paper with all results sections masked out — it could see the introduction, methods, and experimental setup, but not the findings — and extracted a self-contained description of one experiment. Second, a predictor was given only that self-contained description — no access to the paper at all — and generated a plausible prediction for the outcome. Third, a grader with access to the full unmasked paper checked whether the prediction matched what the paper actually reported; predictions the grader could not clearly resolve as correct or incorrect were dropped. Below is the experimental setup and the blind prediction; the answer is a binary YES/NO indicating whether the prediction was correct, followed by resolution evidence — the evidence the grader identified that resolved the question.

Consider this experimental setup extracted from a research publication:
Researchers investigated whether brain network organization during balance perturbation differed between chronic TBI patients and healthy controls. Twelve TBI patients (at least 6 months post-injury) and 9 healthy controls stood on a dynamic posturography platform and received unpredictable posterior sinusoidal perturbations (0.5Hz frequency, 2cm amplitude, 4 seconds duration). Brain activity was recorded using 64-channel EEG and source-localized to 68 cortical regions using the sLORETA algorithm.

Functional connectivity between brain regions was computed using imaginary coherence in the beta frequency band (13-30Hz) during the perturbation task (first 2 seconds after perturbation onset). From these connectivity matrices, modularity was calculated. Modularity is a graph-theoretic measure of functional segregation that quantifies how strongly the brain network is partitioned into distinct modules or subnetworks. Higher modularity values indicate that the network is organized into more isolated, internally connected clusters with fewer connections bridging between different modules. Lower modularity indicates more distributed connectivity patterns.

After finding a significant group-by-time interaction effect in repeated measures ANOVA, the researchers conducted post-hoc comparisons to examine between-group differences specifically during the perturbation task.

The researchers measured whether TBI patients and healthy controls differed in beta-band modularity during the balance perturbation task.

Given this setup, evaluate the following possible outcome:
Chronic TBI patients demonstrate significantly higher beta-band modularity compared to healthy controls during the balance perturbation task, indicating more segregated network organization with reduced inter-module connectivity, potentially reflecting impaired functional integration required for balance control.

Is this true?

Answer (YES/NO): NO